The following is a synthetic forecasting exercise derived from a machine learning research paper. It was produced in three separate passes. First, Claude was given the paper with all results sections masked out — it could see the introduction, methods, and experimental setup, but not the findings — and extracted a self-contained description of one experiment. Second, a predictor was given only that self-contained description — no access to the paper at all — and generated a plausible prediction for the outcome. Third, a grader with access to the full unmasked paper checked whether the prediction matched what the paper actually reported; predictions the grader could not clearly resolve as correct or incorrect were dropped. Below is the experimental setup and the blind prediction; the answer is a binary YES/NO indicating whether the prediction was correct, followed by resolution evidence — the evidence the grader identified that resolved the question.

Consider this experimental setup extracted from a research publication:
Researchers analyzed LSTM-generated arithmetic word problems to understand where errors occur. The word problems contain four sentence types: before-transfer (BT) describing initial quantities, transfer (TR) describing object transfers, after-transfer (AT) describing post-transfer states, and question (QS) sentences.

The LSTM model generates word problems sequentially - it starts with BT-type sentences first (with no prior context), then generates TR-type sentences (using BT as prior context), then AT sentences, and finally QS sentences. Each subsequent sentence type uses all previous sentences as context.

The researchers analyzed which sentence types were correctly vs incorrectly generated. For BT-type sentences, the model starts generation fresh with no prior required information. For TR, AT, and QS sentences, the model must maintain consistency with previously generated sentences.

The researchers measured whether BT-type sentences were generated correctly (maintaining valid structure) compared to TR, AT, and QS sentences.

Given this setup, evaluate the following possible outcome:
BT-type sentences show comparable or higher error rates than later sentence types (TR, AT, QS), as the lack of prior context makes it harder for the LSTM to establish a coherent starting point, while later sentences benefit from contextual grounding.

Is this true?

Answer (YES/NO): NO